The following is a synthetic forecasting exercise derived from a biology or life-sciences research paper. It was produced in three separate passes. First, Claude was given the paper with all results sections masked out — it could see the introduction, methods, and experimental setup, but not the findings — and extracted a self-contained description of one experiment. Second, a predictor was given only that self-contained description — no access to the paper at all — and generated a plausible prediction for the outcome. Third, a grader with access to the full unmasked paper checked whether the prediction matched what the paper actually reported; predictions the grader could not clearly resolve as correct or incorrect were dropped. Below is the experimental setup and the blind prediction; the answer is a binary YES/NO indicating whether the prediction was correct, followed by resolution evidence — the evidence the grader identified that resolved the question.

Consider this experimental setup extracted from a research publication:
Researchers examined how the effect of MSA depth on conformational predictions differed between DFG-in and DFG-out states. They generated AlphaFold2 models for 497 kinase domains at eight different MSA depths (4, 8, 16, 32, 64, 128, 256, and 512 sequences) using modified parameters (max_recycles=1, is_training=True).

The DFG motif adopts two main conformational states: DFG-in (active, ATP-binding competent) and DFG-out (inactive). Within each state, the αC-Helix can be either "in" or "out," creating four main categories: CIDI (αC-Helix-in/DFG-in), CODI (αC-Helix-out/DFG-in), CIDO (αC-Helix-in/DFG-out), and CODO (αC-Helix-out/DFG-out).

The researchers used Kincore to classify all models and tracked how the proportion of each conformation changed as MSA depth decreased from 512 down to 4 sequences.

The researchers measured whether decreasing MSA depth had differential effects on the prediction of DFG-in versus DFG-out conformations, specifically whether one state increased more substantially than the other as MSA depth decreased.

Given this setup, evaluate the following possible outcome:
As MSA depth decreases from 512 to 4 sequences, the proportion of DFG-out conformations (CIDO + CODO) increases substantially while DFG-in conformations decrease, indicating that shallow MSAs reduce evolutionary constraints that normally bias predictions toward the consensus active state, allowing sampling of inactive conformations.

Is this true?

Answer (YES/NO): YES